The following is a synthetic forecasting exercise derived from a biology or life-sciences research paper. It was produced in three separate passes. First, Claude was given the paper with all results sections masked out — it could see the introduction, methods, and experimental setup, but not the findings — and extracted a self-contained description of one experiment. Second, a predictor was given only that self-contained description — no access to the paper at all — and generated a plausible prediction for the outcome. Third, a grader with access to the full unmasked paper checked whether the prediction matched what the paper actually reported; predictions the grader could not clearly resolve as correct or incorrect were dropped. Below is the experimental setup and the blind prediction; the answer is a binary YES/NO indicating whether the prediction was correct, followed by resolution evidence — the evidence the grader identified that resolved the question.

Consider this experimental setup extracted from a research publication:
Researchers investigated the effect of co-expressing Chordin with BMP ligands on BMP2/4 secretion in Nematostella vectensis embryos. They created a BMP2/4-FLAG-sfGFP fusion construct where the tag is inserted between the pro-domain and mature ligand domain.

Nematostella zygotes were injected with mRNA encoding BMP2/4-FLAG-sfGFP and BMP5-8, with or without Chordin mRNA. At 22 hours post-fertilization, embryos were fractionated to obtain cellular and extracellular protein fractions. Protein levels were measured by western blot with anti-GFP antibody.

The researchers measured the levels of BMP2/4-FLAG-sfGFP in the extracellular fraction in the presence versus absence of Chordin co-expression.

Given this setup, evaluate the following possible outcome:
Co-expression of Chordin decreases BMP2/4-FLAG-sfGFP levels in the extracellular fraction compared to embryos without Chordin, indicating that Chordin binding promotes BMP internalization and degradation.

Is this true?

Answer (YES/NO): NO